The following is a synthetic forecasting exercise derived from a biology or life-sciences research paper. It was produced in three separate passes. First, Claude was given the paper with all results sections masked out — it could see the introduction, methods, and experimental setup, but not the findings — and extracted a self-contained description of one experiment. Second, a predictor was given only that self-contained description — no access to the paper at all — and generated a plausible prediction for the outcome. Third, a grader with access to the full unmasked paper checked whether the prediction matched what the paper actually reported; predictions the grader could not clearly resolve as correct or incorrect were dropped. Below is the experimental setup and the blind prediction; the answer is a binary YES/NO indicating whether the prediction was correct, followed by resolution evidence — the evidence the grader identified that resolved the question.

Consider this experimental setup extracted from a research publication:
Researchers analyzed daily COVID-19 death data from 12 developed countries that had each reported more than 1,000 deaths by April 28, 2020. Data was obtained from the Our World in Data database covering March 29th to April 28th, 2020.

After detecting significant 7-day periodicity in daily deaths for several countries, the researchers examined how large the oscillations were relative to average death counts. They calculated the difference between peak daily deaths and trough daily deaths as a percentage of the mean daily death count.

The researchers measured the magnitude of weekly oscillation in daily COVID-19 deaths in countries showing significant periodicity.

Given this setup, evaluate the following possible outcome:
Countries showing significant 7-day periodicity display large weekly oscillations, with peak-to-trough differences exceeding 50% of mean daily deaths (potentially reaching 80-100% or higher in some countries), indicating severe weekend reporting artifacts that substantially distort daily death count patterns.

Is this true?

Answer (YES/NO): YES